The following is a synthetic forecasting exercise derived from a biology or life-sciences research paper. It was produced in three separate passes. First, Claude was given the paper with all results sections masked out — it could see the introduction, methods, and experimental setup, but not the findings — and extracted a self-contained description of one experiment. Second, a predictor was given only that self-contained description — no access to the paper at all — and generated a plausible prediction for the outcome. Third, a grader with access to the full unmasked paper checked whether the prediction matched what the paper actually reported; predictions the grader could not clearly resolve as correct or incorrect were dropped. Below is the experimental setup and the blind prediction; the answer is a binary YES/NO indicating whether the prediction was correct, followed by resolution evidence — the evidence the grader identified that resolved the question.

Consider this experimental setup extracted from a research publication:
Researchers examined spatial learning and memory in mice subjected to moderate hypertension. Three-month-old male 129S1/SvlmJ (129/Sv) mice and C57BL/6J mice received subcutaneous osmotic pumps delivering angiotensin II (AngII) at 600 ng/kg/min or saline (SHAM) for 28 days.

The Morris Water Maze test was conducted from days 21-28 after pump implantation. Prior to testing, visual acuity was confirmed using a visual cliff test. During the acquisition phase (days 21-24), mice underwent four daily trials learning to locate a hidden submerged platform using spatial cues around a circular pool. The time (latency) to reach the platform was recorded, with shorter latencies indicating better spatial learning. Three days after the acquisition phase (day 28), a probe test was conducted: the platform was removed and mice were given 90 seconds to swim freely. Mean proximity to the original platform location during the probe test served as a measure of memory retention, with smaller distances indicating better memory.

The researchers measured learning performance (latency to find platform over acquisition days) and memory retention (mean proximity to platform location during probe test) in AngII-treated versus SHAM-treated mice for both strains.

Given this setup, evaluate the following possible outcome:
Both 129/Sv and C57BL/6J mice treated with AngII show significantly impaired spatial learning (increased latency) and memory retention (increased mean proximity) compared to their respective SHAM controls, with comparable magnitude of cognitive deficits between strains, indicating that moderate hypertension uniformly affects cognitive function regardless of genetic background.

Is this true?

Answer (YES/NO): NO